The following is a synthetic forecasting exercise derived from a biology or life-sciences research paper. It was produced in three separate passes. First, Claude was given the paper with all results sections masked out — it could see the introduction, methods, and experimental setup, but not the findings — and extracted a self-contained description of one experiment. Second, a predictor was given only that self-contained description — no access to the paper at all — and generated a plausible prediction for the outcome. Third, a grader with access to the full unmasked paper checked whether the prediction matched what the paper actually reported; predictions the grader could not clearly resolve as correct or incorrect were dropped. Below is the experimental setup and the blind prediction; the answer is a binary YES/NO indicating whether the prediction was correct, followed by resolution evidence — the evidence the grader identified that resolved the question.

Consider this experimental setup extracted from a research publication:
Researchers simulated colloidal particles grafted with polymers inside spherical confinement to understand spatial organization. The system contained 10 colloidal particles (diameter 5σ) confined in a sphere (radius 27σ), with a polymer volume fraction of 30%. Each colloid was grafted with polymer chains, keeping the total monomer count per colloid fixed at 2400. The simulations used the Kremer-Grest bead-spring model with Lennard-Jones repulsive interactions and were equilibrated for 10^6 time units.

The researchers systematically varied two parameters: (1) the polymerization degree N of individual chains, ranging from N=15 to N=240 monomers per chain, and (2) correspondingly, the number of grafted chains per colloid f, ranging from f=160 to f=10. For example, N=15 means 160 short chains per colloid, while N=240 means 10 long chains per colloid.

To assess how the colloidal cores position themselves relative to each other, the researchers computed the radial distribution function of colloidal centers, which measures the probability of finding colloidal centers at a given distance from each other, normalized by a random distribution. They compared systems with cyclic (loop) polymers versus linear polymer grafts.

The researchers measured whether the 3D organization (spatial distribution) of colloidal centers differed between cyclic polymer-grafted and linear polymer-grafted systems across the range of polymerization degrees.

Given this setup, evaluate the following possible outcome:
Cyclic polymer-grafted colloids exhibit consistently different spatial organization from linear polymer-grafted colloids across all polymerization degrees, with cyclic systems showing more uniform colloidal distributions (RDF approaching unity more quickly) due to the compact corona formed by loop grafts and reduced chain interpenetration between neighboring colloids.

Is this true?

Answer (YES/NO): NO